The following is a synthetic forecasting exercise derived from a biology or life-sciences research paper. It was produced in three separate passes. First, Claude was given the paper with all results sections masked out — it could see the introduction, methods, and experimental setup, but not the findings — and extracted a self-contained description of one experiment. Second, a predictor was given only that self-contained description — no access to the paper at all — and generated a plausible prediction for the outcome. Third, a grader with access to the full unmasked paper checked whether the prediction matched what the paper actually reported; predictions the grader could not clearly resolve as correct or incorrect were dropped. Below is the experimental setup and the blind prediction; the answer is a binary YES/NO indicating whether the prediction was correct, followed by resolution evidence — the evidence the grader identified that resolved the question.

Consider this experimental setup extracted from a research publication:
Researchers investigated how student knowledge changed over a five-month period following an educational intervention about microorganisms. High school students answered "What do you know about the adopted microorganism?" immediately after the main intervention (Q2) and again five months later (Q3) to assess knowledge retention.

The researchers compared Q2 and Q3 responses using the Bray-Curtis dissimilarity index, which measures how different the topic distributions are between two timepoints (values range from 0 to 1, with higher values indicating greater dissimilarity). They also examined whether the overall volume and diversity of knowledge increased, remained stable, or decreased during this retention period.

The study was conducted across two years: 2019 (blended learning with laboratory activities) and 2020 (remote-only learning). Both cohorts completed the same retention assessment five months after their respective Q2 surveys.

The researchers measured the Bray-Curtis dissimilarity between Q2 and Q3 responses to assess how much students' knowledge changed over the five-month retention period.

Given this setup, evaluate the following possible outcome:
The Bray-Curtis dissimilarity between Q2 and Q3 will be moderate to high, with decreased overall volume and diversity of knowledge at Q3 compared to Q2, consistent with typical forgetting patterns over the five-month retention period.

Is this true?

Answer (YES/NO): NO